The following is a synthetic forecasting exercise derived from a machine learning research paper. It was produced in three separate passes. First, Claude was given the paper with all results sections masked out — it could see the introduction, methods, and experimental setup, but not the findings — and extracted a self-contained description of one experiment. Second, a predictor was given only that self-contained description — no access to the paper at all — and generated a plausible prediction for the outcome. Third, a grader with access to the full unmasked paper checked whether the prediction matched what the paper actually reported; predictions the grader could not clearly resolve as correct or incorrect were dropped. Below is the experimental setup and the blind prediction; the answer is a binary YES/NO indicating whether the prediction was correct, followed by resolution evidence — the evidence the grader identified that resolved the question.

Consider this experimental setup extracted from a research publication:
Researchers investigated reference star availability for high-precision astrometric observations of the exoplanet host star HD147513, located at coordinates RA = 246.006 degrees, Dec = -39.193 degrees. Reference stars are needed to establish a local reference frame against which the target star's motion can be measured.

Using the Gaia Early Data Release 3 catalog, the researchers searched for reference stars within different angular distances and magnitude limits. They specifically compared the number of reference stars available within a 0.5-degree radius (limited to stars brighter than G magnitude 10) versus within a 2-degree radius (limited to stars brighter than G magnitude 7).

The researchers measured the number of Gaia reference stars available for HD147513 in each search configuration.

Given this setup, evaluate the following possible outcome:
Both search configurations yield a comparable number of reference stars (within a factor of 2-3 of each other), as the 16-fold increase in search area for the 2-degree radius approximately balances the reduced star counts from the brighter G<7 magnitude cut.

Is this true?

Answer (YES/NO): YES